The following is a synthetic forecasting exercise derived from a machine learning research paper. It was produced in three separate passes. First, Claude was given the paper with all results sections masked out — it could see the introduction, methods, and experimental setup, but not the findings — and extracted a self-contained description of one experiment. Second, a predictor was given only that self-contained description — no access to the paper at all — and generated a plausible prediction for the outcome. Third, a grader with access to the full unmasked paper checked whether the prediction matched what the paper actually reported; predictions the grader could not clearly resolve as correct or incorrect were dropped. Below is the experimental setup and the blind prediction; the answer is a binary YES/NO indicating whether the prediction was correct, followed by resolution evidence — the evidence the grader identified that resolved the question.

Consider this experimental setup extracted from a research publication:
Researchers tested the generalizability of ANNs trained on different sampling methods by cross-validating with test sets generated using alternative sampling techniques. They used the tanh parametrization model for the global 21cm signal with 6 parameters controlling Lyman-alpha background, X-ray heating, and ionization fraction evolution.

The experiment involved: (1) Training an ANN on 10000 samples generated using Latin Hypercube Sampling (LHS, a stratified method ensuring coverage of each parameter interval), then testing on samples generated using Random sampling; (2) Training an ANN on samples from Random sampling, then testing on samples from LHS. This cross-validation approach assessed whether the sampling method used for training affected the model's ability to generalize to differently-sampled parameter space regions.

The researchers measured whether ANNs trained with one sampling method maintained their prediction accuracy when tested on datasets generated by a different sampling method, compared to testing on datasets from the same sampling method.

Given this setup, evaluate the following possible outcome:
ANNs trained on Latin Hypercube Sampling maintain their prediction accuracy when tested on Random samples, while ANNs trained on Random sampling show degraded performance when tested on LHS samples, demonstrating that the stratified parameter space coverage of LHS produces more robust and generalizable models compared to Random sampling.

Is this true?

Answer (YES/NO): NO